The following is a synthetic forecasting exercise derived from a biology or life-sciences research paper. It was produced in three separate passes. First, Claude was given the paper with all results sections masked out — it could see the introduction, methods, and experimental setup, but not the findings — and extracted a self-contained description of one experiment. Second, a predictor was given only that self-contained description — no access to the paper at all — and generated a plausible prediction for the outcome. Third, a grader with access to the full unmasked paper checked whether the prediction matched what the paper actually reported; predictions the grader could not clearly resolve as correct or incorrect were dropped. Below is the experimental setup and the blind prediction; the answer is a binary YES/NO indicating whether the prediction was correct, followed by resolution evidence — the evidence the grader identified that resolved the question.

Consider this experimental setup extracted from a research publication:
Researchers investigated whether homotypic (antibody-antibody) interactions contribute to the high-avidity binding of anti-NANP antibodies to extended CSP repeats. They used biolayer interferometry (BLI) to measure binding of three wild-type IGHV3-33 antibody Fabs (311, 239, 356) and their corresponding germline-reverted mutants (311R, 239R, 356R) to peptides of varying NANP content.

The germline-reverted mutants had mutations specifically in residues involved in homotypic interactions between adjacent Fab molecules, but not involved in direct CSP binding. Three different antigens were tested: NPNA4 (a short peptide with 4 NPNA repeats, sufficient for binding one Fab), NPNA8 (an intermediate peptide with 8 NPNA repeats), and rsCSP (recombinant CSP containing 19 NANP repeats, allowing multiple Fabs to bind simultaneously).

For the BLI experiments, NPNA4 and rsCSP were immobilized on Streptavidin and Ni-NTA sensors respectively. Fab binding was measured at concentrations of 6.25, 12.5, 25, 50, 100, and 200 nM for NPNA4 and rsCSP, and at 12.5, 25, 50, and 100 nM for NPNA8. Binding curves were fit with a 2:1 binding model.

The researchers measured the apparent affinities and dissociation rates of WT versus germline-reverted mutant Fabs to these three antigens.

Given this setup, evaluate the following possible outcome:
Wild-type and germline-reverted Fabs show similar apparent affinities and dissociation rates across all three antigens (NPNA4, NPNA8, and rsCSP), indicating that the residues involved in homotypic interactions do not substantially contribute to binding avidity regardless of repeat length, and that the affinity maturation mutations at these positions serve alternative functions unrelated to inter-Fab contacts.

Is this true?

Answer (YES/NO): NO